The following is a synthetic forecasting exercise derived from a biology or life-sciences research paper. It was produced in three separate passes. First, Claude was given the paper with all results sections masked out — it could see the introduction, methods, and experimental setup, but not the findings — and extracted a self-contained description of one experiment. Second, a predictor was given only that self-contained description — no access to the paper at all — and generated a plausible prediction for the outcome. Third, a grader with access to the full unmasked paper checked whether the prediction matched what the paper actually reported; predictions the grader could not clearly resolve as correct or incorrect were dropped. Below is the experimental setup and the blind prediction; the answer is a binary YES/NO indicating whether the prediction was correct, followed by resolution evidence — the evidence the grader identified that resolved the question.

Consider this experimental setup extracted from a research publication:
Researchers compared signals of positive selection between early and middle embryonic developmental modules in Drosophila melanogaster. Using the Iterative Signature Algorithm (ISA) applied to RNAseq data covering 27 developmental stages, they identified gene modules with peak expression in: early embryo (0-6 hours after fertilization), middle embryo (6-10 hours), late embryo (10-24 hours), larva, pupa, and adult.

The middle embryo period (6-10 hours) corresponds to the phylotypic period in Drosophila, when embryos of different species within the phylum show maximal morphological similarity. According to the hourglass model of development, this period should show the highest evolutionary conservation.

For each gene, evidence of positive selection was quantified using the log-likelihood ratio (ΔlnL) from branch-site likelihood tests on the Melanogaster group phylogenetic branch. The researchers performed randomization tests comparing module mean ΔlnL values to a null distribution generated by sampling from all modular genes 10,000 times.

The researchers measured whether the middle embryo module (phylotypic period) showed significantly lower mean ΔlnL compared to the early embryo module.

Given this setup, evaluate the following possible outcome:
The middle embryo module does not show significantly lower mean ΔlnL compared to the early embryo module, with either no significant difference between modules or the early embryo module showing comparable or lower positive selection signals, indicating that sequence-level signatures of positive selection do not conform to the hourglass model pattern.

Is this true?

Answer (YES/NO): YES